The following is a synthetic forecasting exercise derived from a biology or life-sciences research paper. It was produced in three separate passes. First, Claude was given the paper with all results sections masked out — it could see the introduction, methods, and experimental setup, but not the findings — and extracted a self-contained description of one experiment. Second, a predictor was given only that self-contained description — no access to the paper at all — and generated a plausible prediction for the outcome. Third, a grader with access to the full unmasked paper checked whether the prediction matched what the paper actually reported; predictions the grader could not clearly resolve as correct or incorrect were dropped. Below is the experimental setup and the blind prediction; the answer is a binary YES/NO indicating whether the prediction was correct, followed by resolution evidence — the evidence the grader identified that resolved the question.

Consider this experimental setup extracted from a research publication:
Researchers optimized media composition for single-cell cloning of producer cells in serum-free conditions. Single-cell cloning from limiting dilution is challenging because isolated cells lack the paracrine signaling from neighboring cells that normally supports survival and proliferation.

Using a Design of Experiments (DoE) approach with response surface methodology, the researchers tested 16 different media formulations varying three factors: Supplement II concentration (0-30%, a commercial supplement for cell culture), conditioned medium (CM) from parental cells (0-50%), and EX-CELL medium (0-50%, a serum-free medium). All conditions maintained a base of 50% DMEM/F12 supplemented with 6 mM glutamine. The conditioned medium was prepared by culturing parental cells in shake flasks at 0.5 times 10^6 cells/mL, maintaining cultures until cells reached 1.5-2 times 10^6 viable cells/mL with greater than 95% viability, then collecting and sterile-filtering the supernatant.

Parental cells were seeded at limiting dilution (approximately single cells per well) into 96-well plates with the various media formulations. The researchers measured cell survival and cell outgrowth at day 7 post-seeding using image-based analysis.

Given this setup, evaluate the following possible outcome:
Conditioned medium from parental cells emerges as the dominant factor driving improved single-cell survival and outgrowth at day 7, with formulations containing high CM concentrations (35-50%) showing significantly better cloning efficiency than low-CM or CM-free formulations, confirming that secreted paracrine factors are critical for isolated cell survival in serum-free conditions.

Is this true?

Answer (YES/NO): NO